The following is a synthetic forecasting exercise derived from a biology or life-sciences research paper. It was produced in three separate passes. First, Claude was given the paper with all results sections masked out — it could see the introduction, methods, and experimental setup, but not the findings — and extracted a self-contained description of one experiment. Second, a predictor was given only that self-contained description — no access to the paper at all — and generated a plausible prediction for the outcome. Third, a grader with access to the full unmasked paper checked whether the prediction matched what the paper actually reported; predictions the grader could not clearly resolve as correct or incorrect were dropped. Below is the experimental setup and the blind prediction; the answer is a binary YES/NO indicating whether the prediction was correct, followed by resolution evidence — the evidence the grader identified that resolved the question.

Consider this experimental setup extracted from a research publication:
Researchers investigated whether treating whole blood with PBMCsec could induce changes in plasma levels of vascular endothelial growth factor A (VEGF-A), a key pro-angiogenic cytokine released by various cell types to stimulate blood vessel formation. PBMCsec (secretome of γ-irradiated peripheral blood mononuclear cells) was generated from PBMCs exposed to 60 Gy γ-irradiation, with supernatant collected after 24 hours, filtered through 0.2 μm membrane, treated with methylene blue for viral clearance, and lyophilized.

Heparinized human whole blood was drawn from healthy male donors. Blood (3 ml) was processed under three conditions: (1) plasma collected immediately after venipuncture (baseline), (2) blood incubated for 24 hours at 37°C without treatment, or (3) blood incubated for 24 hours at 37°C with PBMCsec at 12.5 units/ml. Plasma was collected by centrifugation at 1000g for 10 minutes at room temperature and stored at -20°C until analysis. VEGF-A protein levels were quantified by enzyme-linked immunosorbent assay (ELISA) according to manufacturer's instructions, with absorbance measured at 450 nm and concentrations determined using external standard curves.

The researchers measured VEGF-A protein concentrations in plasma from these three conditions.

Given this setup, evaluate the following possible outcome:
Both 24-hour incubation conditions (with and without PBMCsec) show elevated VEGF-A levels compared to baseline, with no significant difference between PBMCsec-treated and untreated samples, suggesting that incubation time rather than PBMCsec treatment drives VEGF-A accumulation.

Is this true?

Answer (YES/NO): NO